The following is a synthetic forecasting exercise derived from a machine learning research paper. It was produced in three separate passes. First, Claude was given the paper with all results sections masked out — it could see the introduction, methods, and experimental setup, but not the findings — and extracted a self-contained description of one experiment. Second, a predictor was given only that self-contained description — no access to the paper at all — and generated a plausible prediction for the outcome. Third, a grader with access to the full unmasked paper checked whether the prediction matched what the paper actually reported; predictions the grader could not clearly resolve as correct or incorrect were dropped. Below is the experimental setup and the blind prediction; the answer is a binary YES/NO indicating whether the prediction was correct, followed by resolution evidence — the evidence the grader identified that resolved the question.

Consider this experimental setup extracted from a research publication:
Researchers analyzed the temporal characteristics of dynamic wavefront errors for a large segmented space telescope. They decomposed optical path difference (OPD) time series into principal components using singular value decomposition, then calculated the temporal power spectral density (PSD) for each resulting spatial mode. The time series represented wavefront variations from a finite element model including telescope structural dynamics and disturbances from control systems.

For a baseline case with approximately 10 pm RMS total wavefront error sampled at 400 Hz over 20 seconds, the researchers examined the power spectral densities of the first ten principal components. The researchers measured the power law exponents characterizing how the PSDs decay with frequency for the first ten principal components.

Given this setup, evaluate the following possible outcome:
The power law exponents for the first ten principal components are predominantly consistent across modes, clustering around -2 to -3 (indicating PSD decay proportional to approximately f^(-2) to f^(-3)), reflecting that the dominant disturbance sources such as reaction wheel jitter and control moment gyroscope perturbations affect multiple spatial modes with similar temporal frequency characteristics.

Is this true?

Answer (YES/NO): NO